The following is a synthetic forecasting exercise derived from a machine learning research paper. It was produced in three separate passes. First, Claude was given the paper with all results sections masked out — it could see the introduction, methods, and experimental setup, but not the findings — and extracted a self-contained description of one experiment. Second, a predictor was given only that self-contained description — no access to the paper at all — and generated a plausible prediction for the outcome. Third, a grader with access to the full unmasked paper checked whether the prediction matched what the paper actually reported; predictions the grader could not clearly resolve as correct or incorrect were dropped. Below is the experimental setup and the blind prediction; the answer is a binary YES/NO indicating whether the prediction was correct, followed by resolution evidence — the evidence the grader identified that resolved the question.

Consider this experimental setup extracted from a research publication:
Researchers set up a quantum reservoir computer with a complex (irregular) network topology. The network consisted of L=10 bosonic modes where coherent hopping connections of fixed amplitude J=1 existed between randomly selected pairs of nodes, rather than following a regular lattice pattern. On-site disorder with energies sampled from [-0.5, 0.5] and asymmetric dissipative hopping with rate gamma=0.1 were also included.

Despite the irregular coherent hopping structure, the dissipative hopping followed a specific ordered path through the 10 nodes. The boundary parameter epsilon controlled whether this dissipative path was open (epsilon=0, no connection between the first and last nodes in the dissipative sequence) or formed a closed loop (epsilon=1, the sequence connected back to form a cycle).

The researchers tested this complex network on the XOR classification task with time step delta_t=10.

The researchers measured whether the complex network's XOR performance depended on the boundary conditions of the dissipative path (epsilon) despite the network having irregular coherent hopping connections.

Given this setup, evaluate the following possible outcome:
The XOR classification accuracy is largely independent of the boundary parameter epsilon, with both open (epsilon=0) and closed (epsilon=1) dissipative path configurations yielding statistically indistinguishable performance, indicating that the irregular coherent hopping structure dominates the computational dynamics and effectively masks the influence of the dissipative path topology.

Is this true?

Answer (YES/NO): NO